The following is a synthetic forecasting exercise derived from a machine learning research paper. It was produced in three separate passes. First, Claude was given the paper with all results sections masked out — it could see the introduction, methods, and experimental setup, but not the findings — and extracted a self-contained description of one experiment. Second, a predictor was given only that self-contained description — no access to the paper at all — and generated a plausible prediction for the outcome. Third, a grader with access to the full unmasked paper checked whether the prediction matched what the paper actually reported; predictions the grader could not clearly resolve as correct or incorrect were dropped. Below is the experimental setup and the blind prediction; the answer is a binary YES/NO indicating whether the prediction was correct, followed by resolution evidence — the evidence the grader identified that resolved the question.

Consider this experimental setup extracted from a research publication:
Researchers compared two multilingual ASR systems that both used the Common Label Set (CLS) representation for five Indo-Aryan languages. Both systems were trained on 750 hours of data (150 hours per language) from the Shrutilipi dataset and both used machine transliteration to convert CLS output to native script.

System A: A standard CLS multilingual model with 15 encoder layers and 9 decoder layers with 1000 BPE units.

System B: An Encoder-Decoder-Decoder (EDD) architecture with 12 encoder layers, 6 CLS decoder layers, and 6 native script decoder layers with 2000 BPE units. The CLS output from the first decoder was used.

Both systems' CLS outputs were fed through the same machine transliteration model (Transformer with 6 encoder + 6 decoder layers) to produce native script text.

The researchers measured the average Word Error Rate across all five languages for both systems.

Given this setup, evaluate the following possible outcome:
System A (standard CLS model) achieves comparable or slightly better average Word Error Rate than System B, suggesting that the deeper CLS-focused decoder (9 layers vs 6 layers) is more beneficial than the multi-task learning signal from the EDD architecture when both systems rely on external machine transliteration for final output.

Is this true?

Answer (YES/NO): YES